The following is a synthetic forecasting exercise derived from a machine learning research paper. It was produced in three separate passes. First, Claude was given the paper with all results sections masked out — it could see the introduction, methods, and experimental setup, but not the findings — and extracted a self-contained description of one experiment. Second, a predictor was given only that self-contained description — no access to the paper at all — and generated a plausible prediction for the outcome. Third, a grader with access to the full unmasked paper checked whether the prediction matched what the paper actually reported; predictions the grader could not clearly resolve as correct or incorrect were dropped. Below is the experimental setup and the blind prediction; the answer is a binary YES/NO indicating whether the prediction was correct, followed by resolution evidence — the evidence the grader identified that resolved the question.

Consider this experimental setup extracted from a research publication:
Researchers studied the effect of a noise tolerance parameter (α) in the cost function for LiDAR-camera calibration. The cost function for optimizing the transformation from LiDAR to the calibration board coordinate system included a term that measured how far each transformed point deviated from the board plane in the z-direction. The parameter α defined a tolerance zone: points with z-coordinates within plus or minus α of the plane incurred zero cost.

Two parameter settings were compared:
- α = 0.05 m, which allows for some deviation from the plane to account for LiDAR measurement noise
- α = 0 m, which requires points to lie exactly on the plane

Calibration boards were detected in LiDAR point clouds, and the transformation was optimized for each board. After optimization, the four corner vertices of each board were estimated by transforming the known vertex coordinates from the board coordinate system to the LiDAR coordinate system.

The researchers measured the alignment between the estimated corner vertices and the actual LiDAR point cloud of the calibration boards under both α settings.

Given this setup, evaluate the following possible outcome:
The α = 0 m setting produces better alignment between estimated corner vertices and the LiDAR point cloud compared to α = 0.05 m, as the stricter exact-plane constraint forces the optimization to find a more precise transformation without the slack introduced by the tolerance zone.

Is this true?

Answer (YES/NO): YES